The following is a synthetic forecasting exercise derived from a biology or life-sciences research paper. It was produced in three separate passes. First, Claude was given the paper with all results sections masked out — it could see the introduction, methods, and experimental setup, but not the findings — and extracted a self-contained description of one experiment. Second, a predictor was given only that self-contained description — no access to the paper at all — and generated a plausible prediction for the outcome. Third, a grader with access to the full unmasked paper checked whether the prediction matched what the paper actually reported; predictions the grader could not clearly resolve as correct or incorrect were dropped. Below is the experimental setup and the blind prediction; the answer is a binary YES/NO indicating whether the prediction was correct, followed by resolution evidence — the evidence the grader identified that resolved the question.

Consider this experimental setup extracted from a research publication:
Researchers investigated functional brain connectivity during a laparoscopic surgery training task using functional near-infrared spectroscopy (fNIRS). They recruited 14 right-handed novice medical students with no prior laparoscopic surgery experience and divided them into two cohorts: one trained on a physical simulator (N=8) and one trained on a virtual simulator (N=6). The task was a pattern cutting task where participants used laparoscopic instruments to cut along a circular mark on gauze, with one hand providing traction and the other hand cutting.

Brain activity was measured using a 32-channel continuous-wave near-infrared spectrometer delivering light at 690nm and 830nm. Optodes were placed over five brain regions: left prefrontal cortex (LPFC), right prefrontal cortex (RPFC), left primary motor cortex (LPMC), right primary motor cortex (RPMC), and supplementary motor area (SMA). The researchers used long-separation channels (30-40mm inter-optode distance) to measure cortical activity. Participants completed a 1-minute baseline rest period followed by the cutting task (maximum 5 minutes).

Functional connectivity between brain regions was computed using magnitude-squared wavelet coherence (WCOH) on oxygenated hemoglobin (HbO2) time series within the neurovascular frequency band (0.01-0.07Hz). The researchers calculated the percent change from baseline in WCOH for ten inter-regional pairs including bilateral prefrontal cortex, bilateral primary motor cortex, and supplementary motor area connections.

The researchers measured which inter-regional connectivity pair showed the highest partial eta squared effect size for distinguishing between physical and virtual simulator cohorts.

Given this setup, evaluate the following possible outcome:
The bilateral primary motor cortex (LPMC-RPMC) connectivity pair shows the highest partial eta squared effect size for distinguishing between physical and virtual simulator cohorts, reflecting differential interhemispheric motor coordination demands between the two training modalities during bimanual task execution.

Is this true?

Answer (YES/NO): YES